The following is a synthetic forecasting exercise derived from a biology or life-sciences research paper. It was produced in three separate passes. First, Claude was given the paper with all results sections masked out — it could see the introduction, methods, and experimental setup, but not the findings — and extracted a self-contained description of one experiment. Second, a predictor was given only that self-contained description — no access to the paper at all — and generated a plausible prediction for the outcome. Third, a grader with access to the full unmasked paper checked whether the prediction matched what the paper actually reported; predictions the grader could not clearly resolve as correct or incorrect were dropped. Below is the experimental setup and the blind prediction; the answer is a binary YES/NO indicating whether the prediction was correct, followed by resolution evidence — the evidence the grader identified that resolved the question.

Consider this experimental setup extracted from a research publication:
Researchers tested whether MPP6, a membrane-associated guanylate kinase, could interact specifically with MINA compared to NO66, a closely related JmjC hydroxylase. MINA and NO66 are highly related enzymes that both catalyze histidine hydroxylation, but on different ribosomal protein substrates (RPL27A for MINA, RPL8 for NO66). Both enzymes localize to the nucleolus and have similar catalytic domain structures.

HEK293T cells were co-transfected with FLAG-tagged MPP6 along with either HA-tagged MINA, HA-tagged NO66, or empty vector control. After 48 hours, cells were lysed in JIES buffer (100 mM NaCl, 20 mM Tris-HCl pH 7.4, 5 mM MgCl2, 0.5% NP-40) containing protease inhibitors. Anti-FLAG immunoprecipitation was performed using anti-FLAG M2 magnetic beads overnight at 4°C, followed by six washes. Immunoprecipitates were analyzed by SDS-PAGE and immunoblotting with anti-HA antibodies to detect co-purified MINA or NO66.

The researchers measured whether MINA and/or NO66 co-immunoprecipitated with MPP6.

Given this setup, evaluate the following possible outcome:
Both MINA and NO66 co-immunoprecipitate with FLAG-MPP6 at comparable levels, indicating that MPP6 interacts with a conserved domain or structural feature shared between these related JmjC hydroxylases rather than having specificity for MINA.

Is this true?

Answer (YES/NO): NO